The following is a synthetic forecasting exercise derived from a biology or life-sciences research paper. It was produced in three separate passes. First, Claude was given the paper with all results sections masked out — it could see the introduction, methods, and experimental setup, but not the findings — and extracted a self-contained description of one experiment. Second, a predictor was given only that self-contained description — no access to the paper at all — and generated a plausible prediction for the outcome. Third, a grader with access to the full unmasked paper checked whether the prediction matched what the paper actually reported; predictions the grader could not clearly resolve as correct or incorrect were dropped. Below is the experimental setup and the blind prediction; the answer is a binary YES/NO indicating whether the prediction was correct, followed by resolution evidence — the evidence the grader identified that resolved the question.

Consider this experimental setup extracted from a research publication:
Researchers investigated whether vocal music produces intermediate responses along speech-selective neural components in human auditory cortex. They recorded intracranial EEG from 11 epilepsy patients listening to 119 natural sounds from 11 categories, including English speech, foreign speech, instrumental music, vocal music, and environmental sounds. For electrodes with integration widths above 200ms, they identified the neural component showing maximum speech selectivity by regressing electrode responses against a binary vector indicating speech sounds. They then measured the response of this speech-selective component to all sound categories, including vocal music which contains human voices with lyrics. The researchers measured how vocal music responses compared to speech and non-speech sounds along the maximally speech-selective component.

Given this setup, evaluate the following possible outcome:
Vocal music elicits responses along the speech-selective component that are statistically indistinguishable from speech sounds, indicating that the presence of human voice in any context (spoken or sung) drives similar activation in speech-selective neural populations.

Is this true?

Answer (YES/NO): NO